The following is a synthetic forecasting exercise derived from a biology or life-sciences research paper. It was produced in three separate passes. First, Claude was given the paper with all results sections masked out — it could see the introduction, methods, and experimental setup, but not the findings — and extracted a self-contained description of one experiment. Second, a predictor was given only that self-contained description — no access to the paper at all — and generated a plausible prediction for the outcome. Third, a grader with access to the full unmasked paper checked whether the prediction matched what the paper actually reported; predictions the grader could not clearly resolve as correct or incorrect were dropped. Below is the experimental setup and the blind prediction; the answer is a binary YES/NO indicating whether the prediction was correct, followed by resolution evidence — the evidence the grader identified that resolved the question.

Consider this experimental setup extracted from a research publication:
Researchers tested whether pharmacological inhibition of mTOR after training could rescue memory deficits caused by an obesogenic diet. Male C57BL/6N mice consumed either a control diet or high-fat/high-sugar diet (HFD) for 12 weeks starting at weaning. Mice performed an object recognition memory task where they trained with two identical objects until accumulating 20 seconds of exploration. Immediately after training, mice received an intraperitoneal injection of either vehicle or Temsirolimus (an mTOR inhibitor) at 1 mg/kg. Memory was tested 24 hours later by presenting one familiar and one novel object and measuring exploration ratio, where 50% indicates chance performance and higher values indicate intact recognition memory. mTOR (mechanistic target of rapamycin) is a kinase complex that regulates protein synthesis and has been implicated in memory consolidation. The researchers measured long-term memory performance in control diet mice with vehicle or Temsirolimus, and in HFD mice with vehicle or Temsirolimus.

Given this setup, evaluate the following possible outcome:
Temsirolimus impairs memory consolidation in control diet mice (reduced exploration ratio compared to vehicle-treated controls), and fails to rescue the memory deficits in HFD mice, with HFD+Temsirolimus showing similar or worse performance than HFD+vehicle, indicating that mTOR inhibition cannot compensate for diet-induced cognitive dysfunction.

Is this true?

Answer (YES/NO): NO